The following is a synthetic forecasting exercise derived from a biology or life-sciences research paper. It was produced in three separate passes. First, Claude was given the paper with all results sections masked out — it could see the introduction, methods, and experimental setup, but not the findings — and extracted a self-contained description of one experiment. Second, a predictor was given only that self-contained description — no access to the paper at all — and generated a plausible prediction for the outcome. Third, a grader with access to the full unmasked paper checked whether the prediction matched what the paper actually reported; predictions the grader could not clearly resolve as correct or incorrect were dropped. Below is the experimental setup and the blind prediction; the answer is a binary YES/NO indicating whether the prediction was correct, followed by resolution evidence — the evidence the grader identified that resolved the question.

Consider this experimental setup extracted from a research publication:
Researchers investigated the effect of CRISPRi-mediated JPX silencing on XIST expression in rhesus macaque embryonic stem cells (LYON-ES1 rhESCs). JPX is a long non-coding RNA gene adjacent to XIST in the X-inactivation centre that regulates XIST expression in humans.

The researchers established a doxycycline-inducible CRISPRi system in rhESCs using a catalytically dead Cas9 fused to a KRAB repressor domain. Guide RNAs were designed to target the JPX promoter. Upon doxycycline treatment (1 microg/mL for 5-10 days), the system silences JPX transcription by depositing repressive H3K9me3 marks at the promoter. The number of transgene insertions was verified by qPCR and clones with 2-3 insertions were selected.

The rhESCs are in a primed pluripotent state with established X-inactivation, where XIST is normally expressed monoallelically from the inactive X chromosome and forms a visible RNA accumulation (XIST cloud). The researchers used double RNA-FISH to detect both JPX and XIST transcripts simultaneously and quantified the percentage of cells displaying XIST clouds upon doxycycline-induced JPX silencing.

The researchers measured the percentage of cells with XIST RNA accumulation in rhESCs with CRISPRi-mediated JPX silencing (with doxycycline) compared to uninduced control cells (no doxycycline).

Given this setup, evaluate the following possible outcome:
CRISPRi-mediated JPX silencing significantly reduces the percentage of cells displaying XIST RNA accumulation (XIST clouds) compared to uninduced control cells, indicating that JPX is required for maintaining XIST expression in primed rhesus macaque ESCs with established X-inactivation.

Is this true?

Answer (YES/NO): NO